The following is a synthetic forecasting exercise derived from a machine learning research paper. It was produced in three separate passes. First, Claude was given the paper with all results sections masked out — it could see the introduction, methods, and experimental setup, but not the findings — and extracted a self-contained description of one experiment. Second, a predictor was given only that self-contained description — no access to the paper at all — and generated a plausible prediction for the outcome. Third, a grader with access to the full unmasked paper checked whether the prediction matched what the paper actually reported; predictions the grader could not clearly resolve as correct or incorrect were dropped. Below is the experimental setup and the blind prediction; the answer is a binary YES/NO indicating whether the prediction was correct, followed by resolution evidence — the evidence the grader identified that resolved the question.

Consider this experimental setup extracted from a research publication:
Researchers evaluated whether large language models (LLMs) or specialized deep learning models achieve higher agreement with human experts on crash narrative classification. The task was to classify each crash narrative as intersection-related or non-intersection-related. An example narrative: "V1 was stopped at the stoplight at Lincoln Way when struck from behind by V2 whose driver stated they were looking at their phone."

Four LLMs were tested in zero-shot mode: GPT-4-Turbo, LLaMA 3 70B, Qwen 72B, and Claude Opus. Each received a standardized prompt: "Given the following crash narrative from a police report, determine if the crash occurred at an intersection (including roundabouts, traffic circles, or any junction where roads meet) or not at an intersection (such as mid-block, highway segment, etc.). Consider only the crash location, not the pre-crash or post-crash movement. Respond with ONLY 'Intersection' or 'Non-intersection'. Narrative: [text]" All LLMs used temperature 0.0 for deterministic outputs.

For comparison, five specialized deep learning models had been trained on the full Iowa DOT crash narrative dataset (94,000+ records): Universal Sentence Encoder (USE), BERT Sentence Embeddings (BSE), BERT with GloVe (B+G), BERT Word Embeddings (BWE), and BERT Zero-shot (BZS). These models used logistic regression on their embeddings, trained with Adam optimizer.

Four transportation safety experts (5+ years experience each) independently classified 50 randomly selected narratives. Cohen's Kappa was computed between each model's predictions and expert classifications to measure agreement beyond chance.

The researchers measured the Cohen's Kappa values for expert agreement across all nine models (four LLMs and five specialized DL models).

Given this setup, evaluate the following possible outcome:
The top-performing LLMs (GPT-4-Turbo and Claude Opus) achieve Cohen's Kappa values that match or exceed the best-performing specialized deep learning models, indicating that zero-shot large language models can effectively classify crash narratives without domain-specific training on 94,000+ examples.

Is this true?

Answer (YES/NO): YES